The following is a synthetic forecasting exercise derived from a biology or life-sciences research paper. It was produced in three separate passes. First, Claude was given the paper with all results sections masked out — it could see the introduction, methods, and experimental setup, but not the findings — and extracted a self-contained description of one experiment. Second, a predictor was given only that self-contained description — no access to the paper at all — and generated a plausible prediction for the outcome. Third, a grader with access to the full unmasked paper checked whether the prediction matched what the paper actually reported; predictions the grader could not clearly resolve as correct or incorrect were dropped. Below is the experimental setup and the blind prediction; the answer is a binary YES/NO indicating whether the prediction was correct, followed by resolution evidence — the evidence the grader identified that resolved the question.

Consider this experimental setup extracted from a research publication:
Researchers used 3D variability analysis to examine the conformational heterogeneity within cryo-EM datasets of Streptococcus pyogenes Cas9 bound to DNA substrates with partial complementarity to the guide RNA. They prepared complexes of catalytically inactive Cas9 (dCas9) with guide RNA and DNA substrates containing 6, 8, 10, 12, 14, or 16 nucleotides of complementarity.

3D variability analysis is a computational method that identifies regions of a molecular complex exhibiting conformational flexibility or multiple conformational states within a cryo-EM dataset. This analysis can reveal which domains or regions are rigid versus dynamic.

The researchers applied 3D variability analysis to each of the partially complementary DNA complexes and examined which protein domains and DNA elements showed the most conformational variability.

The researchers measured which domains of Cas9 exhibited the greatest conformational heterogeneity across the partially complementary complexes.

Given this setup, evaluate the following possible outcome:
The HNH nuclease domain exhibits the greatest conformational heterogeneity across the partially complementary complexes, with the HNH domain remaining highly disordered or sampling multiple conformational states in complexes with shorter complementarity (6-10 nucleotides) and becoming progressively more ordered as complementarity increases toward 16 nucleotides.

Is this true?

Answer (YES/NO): NO